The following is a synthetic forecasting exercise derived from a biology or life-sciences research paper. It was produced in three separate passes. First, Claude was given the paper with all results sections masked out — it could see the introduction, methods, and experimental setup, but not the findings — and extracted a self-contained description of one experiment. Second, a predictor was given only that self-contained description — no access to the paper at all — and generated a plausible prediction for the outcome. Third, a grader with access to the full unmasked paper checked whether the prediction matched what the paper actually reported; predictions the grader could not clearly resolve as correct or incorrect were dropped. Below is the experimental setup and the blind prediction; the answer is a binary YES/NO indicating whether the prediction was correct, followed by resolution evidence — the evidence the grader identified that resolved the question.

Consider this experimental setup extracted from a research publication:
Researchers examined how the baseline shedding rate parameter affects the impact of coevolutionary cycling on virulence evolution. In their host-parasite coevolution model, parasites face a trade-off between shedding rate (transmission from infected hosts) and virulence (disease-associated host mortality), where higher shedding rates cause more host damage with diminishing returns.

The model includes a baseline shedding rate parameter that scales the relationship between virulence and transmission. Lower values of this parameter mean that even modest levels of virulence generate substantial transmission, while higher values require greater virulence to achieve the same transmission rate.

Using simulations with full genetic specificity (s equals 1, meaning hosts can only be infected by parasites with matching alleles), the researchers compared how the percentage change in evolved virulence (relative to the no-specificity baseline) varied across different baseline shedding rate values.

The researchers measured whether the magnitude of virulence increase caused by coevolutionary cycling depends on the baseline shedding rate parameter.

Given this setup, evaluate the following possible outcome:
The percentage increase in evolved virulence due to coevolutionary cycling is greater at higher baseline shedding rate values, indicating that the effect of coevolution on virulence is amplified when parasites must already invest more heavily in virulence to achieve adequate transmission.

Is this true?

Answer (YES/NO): YES